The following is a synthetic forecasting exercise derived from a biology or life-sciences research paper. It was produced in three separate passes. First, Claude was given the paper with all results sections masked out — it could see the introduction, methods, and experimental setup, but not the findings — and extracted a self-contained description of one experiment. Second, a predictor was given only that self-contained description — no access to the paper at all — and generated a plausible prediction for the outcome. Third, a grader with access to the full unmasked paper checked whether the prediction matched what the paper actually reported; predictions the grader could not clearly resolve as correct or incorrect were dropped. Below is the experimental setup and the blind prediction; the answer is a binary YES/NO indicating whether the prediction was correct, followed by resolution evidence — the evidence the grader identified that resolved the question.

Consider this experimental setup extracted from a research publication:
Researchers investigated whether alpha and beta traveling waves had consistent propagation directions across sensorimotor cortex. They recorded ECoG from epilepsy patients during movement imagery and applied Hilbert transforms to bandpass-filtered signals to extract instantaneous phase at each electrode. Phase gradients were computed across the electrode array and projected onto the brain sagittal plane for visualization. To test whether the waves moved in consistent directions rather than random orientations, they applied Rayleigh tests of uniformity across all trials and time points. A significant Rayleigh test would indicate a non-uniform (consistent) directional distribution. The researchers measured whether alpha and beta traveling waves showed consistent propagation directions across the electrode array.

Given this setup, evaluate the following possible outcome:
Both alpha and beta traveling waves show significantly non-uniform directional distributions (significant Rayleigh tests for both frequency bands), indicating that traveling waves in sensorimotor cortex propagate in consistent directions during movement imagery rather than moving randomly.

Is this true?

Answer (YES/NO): YES